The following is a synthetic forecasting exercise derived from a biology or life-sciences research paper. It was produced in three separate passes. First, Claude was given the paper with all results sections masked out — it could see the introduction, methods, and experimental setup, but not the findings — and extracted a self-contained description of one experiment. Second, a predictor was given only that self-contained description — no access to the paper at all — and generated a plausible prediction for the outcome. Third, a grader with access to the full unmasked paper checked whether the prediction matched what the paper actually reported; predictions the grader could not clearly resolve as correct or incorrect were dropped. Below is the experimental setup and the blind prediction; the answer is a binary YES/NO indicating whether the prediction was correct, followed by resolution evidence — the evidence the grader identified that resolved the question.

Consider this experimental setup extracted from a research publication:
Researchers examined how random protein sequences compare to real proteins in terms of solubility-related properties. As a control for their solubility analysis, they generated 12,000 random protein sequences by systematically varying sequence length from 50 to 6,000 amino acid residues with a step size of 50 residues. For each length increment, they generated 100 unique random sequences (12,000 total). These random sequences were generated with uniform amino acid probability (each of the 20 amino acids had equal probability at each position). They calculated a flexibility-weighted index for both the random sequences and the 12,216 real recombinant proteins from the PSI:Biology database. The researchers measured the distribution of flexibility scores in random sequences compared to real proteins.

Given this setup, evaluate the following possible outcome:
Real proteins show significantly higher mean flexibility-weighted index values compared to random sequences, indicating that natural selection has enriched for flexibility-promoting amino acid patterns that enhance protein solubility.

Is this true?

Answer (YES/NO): YES